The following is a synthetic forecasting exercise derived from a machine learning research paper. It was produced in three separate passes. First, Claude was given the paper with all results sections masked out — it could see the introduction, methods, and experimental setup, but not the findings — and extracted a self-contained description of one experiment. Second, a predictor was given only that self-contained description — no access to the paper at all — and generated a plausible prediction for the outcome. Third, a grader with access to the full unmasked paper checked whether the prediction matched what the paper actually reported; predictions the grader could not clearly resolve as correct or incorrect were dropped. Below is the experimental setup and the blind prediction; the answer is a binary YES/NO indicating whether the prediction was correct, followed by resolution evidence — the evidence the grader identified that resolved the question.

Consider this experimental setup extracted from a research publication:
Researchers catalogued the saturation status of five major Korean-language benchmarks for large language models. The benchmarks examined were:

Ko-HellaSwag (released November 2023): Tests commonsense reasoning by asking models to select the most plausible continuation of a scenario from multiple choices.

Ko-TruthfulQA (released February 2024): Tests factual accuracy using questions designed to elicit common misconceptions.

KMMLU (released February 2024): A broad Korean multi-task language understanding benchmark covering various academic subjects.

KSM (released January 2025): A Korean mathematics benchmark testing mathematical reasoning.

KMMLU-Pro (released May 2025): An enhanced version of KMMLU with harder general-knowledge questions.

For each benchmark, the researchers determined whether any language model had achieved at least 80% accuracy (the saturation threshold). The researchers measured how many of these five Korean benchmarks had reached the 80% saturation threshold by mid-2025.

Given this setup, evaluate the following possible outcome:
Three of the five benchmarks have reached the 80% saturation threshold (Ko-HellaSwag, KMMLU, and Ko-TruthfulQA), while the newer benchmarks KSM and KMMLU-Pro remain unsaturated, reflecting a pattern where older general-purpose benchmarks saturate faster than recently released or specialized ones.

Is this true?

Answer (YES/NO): NO